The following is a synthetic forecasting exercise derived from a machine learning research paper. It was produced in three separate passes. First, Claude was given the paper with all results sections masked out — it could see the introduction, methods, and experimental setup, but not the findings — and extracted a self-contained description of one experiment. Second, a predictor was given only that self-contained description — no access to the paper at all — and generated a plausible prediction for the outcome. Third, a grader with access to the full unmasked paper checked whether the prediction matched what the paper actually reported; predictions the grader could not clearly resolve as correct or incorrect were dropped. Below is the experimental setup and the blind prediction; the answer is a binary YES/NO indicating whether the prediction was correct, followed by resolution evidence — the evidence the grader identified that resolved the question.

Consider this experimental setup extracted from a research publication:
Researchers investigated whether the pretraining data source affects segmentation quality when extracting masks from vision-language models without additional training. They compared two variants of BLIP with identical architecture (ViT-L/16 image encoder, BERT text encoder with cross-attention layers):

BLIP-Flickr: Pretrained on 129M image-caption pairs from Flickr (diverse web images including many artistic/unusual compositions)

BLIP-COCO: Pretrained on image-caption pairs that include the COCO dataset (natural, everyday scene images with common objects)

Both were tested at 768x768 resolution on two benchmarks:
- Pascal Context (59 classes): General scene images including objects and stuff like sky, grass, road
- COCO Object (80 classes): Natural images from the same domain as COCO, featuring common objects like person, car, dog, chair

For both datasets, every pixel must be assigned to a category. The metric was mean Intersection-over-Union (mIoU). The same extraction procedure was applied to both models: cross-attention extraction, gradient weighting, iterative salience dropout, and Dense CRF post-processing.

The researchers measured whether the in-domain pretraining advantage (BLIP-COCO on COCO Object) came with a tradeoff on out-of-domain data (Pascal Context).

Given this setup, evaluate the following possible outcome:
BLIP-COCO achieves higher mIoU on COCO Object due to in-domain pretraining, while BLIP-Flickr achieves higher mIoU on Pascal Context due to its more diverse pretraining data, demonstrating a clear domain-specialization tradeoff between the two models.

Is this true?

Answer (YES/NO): YES